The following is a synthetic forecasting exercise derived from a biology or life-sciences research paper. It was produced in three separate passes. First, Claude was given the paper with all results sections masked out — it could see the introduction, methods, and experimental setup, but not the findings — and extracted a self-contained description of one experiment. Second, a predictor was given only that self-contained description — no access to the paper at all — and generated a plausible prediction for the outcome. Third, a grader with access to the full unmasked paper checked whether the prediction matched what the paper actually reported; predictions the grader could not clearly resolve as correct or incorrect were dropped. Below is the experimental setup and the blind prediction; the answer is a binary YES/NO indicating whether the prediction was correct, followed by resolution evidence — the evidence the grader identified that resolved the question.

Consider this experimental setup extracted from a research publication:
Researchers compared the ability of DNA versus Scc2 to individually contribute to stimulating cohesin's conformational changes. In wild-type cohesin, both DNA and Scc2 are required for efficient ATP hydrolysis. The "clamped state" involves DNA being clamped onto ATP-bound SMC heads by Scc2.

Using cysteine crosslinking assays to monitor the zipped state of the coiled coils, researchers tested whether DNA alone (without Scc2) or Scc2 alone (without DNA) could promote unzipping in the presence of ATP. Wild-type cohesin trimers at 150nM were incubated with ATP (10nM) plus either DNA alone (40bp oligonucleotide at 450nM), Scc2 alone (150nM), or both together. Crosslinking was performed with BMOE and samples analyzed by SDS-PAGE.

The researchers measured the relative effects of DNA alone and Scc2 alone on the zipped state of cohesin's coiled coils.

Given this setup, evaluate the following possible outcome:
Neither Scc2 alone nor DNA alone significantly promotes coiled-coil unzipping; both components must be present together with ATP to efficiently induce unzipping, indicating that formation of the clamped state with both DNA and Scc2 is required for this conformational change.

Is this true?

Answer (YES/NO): YES